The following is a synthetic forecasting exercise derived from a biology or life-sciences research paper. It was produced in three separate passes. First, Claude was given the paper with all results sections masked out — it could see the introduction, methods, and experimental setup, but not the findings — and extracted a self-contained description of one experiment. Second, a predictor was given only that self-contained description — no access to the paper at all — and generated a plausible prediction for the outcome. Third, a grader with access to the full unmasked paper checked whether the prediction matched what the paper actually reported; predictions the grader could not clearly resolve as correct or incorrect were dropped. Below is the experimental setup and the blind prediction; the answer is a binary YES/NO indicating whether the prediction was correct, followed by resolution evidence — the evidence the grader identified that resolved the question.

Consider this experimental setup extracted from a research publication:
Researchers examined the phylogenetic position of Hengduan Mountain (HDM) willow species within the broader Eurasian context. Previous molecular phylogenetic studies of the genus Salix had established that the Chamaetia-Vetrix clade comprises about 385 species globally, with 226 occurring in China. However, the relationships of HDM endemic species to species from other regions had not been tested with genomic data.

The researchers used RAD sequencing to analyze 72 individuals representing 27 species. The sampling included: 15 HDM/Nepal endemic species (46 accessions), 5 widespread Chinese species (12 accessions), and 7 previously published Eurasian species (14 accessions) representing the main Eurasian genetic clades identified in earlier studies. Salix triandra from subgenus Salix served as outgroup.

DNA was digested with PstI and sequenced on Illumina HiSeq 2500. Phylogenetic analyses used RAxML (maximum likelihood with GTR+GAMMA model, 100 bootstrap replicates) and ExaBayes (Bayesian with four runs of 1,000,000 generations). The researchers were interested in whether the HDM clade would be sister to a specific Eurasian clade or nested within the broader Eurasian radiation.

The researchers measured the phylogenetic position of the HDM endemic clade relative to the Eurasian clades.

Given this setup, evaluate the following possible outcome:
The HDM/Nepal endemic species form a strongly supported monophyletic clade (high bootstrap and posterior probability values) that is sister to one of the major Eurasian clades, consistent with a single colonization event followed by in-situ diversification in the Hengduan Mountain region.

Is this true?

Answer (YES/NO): YES